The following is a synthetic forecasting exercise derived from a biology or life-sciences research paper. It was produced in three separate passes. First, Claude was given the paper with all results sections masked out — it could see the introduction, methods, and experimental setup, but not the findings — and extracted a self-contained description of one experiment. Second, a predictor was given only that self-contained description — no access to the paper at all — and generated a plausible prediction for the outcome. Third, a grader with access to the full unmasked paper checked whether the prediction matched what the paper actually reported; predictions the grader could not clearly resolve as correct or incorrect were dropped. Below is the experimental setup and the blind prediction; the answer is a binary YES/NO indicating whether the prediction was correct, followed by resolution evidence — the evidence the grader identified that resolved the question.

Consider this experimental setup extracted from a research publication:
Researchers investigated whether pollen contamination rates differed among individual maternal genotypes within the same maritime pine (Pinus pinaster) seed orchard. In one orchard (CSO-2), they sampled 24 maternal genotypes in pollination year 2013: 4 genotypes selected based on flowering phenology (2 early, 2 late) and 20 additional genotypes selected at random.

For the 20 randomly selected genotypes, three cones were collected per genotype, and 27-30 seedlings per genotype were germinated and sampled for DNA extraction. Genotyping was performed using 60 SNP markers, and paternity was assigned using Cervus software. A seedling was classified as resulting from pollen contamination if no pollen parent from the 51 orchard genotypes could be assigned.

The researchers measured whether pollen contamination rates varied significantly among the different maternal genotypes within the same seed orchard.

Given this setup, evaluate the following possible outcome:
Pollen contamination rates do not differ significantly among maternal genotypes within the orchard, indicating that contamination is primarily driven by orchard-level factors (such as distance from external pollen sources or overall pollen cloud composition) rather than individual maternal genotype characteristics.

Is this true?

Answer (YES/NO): NO